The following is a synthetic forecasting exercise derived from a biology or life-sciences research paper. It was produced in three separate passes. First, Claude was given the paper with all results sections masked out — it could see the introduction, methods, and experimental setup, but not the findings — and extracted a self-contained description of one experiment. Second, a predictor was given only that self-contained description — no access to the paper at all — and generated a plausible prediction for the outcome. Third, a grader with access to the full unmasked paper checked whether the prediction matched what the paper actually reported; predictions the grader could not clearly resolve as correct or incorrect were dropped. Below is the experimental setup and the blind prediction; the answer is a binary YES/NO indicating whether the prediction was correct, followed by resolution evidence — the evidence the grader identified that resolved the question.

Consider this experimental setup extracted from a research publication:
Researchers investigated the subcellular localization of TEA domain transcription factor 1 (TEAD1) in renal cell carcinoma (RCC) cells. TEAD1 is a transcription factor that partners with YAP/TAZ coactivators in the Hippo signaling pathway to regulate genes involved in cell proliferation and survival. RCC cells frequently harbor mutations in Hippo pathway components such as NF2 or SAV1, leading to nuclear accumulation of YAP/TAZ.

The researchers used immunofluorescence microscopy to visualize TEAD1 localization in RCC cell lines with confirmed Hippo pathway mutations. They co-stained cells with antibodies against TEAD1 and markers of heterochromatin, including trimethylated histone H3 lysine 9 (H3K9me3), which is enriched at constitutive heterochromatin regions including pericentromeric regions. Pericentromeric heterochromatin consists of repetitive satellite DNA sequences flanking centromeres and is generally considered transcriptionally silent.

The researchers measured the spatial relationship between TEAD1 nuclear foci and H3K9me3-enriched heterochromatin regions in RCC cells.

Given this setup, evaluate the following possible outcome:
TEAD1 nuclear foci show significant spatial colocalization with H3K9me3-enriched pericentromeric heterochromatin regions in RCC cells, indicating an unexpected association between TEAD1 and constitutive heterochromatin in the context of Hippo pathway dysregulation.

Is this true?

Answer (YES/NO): YES